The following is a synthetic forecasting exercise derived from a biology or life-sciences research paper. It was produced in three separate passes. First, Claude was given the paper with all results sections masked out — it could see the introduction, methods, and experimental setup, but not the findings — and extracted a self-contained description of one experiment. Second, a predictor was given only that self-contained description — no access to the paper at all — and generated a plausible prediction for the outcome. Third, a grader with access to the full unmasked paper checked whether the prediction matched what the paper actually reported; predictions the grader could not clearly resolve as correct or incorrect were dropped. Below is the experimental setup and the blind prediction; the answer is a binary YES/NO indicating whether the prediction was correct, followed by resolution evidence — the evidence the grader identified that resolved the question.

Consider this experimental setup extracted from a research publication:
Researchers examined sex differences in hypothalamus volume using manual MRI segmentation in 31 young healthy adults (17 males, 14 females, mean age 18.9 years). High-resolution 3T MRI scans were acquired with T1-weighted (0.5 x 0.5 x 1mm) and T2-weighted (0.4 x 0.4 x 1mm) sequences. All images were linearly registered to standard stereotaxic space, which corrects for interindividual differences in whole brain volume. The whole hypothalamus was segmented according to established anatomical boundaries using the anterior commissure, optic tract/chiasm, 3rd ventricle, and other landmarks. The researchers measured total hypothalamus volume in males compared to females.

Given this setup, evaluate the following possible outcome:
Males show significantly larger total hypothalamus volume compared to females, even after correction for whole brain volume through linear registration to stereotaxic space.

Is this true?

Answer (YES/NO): YES